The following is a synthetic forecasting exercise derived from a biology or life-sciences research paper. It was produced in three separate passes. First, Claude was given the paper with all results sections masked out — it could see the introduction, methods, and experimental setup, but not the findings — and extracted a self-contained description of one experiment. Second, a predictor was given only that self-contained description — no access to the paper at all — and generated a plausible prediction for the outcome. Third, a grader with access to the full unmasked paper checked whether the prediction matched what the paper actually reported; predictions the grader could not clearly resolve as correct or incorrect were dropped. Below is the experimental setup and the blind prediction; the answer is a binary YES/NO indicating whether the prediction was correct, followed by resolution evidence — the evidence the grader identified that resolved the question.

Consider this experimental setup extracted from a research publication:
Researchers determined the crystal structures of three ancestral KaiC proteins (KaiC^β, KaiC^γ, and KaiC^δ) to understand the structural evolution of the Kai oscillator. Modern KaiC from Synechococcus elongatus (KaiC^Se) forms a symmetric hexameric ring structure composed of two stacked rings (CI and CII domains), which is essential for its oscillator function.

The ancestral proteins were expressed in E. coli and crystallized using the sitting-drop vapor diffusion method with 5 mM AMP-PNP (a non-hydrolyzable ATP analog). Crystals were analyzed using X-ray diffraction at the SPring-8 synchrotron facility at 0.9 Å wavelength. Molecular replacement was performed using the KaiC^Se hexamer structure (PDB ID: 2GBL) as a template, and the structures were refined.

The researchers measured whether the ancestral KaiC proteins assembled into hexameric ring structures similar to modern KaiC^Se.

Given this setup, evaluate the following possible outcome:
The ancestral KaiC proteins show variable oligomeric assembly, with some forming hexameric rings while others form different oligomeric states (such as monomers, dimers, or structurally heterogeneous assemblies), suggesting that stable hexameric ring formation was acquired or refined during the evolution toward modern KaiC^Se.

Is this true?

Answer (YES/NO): NO